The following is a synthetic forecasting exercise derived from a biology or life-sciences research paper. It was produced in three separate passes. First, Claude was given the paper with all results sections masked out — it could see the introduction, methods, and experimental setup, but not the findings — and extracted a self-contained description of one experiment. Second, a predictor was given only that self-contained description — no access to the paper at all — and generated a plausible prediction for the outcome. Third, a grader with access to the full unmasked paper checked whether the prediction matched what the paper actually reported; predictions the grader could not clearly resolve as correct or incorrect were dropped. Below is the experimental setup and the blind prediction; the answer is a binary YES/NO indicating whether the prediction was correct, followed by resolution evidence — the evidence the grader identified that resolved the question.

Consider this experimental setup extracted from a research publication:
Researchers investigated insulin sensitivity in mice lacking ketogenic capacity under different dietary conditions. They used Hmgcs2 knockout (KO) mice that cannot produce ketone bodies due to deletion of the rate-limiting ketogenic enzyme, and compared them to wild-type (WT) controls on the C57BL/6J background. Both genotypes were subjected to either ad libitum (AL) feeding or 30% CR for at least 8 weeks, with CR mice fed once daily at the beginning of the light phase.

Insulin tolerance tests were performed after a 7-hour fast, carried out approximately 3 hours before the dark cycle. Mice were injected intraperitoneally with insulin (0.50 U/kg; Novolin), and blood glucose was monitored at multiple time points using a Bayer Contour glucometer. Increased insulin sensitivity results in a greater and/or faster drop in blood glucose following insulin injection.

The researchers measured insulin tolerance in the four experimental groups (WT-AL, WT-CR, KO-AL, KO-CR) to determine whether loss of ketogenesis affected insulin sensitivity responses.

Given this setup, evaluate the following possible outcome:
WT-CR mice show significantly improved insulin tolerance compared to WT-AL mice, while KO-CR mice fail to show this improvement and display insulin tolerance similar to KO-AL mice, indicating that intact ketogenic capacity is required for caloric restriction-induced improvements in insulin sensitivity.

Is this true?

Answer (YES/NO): NO